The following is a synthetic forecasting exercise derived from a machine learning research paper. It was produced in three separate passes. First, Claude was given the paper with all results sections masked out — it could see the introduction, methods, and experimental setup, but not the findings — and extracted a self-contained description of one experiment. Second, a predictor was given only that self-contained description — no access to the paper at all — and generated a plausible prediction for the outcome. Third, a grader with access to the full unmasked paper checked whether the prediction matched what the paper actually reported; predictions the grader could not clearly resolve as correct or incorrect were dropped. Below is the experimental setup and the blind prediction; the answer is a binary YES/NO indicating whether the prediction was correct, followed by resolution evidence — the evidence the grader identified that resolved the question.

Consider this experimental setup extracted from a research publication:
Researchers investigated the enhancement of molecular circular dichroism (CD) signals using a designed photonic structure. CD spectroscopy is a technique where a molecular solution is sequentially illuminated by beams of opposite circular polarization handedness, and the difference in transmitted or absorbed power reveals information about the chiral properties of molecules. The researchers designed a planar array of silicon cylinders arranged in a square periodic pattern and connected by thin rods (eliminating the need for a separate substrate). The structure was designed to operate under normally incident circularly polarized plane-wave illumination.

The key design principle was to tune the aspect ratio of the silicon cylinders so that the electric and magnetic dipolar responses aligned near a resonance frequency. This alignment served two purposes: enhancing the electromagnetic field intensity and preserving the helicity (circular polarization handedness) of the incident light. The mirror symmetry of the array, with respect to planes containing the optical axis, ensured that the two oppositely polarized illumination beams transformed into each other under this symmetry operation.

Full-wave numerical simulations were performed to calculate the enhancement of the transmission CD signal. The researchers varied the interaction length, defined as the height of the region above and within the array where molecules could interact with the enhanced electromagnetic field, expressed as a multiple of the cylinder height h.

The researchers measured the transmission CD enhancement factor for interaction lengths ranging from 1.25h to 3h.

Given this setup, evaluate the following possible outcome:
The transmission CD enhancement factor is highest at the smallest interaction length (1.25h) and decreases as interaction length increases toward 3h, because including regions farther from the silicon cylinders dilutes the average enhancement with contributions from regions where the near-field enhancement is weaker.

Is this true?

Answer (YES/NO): YES